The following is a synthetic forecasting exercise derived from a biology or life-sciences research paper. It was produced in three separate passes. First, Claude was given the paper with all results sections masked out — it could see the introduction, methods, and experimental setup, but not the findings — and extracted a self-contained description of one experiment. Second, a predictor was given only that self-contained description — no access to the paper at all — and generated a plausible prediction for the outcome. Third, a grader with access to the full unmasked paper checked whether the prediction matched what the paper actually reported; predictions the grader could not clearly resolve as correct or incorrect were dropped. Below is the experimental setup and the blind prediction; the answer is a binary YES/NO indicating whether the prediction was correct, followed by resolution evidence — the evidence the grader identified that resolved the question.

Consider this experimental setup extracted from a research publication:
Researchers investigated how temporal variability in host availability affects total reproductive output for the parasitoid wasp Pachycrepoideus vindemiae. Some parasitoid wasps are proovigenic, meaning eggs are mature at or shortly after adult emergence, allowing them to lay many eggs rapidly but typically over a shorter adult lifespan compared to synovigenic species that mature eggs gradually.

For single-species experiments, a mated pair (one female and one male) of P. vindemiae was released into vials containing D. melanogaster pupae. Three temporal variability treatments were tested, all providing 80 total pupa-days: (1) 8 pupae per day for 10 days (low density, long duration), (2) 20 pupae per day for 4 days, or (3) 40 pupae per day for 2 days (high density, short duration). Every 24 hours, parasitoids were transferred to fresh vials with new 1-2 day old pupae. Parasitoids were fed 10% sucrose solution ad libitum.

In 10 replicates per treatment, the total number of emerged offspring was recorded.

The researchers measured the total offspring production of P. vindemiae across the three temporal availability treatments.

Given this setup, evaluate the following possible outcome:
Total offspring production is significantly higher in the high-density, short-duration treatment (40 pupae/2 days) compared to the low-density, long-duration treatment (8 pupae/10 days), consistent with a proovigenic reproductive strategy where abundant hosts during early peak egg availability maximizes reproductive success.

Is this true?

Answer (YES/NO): NO